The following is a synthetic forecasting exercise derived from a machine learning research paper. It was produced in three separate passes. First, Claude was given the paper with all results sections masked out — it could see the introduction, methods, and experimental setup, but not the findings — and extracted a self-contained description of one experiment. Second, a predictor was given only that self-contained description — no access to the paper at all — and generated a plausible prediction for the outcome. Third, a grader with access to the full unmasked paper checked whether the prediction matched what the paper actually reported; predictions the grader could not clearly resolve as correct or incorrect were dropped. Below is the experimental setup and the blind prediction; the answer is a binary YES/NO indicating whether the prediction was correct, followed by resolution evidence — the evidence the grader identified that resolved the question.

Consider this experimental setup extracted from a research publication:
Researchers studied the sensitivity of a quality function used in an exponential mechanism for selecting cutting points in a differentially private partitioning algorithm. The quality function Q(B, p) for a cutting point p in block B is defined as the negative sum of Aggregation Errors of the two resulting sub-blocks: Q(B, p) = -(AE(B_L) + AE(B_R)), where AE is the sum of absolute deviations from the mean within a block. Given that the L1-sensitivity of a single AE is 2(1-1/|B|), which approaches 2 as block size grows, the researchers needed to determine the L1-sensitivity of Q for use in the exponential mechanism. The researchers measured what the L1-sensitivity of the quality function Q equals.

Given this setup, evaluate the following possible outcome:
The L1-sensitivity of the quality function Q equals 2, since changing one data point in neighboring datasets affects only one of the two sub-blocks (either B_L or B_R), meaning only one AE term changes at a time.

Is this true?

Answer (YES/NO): NO